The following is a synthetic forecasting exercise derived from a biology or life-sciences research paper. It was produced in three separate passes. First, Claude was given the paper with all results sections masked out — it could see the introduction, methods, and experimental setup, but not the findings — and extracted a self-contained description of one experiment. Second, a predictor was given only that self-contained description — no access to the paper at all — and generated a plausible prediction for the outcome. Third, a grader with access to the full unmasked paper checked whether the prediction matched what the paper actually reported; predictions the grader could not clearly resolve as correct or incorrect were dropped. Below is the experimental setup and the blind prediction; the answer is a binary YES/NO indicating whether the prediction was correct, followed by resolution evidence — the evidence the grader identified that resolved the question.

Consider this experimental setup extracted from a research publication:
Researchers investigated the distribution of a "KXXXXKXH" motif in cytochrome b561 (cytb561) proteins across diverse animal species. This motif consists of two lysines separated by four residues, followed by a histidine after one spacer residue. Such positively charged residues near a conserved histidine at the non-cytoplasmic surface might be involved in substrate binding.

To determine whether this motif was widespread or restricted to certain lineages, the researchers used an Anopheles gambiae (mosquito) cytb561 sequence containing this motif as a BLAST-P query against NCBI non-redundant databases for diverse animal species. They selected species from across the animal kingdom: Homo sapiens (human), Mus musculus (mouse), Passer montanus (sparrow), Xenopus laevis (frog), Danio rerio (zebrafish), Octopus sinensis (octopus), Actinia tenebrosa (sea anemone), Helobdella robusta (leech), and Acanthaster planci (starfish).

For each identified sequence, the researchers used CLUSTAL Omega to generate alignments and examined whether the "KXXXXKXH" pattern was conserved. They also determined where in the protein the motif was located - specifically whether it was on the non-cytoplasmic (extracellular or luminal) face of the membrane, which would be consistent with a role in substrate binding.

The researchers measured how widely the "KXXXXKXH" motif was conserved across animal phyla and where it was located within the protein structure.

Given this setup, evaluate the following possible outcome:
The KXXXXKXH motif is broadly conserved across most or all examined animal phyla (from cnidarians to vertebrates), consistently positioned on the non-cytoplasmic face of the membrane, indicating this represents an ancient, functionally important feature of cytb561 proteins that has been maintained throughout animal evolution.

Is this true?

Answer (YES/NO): YES